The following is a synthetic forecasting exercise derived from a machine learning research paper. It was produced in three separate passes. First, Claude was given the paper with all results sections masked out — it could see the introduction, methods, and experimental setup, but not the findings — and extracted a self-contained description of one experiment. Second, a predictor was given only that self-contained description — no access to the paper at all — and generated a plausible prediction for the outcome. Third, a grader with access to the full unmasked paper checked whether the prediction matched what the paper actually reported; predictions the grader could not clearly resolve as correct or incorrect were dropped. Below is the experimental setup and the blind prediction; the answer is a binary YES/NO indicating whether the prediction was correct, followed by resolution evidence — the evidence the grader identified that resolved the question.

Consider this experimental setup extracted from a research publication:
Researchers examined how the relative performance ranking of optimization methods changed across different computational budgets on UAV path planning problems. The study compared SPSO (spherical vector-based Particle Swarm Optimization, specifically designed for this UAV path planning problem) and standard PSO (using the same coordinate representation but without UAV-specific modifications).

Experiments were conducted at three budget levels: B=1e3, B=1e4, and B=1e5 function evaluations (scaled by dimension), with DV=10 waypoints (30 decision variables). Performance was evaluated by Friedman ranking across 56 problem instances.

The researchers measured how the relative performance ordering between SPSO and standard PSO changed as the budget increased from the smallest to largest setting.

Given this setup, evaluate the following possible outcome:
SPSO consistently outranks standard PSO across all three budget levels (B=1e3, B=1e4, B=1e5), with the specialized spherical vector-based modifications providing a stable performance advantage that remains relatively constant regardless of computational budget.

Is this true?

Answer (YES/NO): NO